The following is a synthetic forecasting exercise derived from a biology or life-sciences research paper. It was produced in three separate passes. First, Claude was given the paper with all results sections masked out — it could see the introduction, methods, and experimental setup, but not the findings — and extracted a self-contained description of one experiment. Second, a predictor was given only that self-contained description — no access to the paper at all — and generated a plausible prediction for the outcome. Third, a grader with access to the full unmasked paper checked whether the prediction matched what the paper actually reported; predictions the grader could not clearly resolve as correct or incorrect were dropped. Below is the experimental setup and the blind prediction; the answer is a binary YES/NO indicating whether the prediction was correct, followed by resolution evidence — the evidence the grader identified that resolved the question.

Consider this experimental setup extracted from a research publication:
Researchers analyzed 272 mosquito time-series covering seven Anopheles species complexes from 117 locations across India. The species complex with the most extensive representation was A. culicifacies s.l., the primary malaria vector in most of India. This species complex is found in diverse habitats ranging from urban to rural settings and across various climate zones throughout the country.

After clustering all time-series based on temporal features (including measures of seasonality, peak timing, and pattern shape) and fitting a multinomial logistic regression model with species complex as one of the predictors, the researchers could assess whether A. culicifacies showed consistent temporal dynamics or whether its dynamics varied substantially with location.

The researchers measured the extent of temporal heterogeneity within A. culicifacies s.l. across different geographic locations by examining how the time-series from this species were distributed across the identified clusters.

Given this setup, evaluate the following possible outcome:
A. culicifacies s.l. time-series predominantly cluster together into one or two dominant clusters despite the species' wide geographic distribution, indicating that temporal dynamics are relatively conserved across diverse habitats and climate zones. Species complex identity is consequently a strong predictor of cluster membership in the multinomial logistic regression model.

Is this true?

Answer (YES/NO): NO